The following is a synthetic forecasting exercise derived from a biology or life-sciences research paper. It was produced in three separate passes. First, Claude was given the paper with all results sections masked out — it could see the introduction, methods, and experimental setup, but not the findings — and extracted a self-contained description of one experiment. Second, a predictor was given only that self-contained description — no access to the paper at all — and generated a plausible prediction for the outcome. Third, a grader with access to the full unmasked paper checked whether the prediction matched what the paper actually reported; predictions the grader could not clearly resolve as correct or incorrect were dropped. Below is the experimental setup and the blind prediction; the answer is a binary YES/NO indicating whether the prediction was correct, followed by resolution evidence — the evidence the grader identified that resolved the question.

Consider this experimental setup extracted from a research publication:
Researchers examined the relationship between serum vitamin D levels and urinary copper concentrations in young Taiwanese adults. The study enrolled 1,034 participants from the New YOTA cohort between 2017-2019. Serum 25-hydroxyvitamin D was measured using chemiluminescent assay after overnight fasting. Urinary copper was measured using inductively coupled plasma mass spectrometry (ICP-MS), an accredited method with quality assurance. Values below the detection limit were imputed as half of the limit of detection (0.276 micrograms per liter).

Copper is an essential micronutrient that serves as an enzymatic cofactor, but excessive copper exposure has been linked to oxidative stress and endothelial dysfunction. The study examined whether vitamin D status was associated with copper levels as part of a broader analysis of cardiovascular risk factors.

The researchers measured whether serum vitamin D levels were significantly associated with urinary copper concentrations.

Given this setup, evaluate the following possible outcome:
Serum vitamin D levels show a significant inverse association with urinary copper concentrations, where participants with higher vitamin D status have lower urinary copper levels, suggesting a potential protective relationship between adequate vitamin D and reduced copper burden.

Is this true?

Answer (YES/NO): YES